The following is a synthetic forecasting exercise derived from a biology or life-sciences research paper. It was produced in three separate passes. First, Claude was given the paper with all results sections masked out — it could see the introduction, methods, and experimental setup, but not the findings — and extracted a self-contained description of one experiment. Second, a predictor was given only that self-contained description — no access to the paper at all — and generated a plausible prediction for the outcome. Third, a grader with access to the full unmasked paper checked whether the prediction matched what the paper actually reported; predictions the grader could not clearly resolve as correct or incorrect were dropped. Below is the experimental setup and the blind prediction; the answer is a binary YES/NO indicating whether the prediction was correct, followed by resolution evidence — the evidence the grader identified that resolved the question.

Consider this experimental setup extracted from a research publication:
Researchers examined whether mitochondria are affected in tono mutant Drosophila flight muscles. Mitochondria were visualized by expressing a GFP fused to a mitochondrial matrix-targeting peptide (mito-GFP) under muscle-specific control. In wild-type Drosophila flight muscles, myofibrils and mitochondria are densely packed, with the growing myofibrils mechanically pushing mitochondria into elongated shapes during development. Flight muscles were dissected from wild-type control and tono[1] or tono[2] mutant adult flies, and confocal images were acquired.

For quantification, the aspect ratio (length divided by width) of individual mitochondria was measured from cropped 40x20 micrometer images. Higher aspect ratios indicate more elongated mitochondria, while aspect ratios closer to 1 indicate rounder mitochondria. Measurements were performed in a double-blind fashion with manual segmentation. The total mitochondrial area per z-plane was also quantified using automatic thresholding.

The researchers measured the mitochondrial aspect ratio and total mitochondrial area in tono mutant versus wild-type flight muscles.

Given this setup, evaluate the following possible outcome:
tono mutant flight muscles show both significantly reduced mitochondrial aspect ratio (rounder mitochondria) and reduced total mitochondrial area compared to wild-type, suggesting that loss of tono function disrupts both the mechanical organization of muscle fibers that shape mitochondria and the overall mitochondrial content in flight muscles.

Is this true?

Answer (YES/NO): NO